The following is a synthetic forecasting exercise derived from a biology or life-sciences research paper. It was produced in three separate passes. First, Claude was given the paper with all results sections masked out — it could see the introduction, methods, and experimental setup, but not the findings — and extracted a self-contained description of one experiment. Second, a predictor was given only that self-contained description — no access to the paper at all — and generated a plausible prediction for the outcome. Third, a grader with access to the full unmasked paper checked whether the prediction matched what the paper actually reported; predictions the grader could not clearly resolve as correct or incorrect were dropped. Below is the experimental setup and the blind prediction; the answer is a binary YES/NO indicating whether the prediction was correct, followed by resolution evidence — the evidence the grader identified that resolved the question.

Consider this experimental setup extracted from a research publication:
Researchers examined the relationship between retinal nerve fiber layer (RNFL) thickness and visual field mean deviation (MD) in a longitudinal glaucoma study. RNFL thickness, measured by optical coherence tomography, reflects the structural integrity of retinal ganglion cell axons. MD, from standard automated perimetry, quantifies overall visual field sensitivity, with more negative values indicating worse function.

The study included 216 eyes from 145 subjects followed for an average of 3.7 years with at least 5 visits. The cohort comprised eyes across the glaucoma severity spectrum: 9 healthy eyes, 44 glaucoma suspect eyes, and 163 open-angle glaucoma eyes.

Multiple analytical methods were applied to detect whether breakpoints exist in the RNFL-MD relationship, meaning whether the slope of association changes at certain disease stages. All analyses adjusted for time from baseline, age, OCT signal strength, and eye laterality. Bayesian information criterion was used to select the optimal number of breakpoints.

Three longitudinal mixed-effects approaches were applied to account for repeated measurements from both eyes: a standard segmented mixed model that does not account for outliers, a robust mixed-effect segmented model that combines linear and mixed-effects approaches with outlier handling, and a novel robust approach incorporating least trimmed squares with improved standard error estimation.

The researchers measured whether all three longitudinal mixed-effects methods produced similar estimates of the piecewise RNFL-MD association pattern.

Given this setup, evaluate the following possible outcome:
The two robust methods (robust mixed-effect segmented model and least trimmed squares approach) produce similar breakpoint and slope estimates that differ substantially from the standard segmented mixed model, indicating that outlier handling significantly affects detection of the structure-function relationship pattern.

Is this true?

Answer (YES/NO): NO